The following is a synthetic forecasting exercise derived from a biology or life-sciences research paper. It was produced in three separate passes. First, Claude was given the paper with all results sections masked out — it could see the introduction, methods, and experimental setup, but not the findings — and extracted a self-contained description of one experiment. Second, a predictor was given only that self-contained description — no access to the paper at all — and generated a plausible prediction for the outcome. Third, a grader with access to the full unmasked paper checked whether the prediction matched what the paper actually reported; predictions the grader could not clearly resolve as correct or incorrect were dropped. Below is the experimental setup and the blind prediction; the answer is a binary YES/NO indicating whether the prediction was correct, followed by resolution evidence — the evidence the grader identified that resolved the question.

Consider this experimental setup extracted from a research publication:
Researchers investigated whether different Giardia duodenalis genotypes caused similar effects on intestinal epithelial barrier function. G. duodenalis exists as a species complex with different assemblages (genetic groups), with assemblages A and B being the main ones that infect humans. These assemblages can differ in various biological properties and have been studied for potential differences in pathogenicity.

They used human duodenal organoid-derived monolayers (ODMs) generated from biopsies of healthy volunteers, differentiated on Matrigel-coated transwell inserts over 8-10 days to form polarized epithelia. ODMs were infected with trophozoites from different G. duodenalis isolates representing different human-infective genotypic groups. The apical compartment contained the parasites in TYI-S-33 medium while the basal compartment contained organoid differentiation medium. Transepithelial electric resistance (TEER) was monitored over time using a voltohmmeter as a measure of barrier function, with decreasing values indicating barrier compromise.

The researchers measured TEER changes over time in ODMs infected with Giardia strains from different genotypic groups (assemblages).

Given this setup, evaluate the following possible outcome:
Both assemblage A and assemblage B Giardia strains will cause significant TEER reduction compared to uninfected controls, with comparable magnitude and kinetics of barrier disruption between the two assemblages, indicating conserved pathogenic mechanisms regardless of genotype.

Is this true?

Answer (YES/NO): YES